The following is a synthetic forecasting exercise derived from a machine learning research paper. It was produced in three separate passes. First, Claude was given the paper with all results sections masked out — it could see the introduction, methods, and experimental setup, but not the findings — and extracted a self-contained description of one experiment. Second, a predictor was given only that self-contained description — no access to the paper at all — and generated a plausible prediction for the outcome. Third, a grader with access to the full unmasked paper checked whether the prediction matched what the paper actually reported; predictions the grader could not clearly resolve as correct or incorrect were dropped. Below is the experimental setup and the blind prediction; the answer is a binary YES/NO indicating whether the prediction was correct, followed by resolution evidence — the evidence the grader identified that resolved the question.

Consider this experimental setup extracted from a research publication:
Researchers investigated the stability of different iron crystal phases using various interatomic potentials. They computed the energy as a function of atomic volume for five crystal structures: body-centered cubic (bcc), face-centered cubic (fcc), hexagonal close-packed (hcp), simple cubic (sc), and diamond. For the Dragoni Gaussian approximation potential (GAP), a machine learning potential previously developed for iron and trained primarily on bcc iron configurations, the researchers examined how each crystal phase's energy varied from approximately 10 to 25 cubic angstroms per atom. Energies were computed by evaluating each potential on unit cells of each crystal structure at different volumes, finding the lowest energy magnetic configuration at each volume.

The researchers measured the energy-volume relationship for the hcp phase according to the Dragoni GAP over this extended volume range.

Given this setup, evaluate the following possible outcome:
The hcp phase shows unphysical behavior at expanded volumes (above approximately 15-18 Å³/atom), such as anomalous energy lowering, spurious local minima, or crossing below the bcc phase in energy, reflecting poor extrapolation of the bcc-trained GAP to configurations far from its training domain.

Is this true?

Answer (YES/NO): YES